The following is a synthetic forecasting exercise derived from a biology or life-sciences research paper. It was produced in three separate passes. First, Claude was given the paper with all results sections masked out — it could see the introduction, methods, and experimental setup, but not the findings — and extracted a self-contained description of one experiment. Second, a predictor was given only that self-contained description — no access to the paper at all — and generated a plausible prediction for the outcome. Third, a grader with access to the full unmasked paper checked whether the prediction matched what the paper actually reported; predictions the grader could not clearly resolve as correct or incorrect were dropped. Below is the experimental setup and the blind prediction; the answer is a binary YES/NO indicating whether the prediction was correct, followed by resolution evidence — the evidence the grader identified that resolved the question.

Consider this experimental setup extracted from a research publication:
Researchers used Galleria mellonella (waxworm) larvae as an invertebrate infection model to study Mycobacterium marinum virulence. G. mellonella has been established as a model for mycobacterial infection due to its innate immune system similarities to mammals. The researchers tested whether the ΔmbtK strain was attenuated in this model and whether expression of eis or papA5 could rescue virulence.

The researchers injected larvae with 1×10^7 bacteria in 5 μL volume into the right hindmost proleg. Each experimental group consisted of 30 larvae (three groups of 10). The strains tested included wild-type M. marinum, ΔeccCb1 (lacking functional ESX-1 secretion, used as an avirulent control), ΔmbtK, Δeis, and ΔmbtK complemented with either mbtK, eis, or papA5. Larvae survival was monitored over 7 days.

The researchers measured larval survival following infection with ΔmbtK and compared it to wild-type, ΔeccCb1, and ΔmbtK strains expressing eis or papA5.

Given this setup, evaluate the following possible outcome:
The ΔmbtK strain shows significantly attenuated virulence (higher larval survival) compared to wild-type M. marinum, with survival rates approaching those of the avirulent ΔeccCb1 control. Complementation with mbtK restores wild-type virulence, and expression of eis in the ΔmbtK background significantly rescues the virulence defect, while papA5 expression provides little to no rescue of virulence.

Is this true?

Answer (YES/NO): NO